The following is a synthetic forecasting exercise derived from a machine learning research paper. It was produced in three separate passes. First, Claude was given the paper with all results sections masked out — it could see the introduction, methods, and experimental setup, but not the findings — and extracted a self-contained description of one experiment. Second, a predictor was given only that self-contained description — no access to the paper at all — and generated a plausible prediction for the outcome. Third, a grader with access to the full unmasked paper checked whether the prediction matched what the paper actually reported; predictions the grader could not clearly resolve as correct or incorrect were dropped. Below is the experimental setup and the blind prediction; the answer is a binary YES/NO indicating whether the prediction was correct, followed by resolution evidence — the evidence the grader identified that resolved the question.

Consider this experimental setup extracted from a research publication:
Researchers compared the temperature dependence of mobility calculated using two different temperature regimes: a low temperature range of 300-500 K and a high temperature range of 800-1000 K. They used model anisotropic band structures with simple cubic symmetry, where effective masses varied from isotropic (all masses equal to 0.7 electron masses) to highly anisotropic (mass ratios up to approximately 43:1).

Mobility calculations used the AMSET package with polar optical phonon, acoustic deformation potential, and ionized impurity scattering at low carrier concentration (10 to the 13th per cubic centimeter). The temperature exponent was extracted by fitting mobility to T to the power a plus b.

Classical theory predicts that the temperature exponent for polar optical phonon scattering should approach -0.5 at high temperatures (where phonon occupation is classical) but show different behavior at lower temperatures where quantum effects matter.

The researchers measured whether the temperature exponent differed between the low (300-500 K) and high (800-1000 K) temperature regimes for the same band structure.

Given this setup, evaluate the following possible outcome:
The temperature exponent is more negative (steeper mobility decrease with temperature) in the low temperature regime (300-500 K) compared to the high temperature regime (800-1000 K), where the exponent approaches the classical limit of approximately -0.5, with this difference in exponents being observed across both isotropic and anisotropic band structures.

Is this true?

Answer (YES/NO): NO